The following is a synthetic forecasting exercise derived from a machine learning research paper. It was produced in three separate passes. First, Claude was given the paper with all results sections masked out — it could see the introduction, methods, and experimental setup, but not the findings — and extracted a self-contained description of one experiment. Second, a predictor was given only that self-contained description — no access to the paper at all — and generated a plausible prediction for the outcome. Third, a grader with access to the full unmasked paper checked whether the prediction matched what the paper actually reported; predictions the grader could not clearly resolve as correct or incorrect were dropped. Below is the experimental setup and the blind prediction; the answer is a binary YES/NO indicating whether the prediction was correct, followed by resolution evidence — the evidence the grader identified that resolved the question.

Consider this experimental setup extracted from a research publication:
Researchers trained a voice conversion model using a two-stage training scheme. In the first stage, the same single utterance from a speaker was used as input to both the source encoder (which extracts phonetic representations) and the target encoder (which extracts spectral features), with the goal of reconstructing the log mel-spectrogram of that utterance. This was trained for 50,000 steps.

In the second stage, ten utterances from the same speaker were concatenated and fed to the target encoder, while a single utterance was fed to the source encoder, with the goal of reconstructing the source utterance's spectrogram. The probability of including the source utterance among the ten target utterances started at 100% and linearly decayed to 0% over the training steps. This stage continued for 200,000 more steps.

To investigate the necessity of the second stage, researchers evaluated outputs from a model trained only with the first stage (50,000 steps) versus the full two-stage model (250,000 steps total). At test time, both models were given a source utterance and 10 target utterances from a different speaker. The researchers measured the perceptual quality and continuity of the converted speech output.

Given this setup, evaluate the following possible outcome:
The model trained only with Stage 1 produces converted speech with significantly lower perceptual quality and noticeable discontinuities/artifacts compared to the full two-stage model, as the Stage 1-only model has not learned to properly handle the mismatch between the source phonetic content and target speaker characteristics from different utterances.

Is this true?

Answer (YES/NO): YES